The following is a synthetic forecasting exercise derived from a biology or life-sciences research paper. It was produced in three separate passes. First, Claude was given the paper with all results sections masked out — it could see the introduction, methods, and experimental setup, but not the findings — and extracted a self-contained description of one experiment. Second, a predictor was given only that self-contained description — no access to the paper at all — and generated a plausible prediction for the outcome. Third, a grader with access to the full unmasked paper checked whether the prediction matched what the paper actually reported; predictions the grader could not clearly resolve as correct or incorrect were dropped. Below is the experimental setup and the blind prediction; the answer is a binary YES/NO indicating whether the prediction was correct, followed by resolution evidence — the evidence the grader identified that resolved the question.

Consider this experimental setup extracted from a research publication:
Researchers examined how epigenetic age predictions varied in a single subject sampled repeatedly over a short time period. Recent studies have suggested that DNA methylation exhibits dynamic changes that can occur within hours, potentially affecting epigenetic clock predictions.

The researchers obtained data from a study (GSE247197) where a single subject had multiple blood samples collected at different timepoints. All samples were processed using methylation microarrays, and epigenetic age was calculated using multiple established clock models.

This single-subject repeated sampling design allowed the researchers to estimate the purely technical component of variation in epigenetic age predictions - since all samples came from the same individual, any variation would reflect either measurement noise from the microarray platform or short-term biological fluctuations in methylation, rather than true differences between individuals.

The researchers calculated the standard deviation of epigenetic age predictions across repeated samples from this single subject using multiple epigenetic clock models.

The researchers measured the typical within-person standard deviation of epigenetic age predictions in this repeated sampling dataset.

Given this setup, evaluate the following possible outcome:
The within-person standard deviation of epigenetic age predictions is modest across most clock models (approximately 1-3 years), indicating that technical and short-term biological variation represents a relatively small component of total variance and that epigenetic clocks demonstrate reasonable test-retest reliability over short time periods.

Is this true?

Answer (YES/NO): NO